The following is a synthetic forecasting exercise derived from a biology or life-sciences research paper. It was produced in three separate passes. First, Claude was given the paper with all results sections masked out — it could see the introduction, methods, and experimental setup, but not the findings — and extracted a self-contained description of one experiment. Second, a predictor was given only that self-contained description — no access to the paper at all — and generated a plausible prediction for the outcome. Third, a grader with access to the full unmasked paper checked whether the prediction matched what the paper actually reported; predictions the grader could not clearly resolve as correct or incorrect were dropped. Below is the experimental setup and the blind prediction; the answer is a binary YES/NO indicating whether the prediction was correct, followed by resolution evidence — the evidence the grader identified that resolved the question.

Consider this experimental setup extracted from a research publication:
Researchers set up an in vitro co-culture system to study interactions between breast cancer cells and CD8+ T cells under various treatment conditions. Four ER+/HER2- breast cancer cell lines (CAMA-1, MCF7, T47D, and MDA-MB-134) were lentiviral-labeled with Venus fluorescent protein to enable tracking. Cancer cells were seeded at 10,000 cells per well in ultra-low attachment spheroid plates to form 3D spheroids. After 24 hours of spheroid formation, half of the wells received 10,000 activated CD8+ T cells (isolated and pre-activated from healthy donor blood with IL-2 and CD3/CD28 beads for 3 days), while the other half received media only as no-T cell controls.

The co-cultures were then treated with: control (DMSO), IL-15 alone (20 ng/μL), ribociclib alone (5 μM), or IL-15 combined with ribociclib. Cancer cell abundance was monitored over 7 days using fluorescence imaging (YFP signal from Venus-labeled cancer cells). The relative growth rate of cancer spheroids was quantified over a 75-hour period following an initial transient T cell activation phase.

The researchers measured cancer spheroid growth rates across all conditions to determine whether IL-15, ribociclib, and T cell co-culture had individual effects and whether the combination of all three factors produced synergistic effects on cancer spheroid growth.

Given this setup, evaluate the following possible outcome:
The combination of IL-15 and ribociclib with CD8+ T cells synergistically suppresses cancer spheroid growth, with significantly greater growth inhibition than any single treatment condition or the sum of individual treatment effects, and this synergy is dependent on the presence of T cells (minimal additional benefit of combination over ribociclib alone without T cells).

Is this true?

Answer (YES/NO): NO